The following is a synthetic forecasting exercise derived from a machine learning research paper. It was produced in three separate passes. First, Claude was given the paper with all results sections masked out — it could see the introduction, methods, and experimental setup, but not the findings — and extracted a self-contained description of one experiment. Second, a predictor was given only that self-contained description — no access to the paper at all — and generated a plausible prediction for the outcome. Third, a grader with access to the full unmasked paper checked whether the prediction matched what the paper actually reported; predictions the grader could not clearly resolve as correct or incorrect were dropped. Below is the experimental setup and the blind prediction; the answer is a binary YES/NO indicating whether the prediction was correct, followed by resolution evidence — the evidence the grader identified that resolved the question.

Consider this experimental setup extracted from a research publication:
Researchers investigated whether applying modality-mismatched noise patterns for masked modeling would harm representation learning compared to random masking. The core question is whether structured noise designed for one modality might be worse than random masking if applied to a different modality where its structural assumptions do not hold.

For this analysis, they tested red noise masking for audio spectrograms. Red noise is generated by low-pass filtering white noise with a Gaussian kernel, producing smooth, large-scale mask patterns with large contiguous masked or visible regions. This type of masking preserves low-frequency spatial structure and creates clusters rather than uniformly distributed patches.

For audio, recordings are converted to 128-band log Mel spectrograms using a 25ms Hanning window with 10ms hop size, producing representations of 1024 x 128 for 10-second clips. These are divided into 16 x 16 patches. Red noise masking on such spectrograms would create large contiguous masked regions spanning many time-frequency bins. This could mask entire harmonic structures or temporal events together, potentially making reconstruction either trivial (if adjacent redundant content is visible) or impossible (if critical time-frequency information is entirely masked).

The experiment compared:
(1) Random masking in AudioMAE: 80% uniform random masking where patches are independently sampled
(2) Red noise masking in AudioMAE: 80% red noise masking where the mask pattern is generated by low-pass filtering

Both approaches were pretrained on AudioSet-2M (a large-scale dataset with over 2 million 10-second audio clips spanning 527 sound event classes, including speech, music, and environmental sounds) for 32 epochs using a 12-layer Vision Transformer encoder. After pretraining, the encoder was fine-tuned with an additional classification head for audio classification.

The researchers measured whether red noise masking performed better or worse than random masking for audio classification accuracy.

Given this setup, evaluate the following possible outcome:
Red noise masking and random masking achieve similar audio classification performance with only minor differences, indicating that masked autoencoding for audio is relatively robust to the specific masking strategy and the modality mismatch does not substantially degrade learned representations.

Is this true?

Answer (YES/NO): NO